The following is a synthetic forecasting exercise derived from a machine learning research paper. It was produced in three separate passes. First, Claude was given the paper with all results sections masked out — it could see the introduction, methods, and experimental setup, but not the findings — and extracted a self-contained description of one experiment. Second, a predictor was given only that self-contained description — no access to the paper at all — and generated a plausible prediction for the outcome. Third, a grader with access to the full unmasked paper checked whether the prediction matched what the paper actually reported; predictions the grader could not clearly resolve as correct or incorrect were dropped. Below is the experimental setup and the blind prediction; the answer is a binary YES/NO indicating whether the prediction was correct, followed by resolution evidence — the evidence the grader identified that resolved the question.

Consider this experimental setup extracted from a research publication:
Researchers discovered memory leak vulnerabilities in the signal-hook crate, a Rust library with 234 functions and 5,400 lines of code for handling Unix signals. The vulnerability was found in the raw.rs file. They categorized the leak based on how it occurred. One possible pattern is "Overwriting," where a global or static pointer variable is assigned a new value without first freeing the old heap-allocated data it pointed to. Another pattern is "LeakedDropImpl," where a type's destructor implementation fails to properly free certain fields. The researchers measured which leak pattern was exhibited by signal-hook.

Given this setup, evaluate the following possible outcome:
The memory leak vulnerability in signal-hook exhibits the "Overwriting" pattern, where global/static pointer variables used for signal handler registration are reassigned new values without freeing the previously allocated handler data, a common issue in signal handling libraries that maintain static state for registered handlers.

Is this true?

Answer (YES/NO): YES